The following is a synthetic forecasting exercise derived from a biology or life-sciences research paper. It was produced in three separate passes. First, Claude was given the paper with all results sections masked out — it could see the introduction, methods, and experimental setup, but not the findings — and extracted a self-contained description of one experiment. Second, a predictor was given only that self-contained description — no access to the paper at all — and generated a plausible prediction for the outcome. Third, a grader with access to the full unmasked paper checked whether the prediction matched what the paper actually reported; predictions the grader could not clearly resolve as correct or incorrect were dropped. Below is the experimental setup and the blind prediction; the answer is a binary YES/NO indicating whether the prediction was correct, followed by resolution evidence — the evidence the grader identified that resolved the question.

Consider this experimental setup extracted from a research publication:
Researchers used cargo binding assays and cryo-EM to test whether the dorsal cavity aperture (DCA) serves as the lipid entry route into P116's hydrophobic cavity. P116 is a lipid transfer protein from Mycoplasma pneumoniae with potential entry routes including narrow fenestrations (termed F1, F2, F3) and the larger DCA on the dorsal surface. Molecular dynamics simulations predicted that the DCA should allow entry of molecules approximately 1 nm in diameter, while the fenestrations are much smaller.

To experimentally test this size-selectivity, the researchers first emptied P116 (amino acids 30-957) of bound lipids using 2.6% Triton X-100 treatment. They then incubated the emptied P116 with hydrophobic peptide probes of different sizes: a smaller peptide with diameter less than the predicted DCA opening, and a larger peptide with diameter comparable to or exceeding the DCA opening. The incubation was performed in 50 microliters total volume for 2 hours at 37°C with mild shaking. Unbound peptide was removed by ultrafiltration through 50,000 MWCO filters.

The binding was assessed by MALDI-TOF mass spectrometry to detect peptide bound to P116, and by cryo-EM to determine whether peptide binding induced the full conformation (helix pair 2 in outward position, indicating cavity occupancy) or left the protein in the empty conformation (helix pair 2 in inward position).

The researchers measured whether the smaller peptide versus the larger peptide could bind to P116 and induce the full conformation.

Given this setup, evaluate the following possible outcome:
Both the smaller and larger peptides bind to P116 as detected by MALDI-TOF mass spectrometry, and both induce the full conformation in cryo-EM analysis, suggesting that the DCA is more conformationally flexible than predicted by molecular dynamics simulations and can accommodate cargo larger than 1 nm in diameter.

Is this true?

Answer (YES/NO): NO